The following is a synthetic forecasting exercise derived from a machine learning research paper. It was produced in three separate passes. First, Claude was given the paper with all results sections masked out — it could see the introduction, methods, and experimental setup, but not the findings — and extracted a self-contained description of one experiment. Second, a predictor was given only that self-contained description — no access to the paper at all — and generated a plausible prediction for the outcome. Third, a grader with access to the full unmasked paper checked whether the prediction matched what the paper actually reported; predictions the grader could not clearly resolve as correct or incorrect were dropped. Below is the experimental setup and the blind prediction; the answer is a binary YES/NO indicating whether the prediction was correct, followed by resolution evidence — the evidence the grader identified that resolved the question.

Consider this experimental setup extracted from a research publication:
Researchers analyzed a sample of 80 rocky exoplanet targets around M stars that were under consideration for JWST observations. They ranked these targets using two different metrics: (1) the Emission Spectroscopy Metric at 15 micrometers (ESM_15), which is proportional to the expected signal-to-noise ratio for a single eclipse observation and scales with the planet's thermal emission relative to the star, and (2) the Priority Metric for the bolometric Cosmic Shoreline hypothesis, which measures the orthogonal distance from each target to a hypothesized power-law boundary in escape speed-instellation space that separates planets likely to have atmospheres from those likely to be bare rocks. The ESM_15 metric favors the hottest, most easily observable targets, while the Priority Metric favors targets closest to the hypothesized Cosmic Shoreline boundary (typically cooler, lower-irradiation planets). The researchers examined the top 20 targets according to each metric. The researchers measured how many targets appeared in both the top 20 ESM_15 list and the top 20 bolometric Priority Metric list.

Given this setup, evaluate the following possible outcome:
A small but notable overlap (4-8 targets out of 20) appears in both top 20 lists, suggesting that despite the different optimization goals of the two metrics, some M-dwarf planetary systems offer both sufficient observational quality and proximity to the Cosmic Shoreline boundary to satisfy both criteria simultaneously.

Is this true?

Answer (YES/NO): NO